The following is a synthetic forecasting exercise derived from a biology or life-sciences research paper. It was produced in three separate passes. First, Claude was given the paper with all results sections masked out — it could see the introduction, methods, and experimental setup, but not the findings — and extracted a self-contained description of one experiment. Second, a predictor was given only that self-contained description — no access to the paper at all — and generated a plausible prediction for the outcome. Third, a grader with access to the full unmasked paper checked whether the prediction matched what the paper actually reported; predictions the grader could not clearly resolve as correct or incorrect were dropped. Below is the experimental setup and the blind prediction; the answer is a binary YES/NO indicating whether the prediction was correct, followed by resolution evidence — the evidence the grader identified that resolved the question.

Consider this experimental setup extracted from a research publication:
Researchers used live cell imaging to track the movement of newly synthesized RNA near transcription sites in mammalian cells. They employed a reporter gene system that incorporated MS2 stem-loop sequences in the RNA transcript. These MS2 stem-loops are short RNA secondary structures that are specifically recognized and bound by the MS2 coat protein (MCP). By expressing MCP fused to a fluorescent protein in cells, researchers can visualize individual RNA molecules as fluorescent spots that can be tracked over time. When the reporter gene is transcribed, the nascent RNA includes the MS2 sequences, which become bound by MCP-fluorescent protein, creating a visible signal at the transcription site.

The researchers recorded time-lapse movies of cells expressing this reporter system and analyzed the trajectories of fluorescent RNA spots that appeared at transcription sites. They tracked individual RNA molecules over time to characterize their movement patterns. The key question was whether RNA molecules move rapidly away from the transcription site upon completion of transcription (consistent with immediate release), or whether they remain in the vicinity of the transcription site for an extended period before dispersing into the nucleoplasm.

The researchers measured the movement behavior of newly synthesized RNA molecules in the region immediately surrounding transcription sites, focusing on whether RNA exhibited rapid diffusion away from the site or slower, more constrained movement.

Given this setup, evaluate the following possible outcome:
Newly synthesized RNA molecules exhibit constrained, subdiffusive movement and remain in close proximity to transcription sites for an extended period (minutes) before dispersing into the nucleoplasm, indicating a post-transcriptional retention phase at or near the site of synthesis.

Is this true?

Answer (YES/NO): NO